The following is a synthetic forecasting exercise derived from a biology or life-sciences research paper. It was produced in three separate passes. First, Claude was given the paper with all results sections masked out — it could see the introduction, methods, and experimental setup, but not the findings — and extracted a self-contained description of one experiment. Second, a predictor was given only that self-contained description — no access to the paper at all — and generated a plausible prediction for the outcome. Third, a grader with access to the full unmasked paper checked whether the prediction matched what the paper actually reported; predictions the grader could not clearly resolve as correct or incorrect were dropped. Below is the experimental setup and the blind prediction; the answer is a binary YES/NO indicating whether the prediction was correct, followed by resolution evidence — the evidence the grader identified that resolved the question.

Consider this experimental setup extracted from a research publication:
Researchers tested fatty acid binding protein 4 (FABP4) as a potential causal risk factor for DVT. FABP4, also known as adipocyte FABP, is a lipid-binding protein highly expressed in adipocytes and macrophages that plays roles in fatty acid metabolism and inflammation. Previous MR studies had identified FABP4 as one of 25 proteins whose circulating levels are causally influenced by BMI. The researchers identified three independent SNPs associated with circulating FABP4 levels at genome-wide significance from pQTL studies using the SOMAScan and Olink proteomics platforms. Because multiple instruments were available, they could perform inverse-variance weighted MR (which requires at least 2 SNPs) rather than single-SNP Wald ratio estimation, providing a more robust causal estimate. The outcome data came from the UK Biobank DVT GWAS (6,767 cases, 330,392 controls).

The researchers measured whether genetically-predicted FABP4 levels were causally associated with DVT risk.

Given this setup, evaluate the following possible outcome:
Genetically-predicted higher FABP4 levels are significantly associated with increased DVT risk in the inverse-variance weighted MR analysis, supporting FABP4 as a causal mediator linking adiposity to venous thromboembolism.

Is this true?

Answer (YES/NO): NO